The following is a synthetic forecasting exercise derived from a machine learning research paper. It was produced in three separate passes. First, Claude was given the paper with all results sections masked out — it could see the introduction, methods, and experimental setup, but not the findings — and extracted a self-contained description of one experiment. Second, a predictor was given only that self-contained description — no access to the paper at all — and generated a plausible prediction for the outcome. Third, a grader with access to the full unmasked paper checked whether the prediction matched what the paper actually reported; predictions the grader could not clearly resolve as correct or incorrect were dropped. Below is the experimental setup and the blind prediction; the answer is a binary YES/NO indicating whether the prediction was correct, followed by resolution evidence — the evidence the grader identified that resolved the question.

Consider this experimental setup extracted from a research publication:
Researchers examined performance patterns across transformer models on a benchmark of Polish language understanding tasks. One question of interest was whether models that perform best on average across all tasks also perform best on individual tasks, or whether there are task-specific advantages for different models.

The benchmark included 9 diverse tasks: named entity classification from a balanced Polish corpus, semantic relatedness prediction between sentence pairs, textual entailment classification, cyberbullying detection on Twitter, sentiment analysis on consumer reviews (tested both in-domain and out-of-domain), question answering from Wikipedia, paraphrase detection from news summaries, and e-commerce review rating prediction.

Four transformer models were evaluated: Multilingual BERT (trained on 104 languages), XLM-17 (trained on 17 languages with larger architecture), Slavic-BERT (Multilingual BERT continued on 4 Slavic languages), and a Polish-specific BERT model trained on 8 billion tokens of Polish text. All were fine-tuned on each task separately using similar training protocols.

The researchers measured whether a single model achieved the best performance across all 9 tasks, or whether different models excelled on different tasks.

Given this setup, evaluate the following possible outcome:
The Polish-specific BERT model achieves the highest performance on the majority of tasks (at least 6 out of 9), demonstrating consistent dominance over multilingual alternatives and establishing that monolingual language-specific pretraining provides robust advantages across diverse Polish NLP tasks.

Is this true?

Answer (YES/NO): NO